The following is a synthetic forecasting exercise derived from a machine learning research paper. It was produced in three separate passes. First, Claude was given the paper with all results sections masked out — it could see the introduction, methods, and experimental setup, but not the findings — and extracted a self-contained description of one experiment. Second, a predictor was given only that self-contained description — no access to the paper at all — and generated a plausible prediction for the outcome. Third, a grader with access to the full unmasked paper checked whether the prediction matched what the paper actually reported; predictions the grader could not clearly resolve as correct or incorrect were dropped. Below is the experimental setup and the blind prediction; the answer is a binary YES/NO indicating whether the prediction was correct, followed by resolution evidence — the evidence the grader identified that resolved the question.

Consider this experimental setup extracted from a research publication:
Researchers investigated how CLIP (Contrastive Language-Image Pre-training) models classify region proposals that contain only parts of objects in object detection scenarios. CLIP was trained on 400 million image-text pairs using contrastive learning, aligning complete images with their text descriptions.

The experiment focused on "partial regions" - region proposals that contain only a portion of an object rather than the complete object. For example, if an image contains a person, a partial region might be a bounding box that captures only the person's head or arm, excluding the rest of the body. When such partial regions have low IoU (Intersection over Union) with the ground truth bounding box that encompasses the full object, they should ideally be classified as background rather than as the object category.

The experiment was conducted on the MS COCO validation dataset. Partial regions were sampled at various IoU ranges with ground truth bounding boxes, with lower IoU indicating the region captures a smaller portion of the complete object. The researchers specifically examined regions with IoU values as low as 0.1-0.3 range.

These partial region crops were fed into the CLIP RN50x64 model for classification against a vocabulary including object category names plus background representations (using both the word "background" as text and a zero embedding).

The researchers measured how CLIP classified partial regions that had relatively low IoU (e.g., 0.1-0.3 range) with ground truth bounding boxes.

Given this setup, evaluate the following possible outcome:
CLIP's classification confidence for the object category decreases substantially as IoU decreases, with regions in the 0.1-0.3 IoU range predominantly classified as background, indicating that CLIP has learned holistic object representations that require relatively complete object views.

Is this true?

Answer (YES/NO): NO